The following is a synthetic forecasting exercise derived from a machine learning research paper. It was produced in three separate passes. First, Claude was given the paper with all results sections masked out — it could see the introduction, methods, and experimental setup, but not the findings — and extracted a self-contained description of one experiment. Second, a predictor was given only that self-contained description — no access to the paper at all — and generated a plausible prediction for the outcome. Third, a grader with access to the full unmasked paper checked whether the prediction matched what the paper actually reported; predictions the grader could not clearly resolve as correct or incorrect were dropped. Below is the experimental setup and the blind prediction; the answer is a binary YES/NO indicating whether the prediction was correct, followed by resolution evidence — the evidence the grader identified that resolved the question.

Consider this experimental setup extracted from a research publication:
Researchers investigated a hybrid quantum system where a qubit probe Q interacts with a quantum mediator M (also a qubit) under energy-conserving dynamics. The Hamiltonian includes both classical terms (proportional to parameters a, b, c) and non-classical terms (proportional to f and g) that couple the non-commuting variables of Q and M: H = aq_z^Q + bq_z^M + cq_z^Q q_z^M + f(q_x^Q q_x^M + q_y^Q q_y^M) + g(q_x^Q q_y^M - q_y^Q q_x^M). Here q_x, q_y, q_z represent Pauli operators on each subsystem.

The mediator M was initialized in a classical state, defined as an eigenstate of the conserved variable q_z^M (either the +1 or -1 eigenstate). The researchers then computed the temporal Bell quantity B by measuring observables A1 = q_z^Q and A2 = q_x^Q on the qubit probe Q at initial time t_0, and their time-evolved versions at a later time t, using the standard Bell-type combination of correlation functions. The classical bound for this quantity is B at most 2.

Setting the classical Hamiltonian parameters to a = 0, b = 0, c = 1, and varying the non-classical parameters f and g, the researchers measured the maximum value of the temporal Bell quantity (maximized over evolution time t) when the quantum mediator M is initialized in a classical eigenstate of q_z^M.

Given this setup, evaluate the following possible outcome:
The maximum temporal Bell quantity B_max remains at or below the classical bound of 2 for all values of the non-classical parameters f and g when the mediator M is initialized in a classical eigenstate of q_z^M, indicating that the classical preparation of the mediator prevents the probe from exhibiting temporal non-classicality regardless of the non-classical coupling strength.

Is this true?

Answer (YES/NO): YES